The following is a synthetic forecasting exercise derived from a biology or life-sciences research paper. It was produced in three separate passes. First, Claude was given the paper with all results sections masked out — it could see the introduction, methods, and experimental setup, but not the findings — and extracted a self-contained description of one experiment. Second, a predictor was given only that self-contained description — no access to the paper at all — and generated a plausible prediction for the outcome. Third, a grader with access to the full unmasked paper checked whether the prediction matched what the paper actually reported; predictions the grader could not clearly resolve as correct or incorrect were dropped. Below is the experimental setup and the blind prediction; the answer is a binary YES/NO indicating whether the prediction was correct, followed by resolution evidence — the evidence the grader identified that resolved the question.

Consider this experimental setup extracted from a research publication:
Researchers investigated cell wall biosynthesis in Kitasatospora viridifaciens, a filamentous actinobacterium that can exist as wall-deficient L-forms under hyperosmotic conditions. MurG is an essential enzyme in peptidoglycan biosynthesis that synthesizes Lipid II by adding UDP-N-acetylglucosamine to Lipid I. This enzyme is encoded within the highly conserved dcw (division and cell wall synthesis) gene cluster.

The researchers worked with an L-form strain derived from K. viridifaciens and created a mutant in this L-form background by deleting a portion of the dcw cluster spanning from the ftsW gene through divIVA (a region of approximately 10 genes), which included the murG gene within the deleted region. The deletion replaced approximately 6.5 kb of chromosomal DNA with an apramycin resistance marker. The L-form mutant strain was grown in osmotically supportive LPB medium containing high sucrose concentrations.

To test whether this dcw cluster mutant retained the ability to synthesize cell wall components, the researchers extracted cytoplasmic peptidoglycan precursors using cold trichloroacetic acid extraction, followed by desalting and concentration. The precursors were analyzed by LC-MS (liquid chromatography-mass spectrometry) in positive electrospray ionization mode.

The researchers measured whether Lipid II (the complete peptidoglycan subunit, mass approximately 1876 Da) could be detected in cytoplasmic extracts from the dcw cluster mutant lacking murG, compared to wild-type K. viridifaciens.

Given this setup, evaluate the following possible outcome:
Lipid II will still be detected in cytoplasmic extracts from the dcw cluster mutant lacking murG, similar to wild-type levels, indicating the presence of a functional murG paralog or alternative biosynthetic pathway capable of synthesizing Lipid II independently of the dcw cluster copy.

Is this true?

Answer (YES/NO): YES